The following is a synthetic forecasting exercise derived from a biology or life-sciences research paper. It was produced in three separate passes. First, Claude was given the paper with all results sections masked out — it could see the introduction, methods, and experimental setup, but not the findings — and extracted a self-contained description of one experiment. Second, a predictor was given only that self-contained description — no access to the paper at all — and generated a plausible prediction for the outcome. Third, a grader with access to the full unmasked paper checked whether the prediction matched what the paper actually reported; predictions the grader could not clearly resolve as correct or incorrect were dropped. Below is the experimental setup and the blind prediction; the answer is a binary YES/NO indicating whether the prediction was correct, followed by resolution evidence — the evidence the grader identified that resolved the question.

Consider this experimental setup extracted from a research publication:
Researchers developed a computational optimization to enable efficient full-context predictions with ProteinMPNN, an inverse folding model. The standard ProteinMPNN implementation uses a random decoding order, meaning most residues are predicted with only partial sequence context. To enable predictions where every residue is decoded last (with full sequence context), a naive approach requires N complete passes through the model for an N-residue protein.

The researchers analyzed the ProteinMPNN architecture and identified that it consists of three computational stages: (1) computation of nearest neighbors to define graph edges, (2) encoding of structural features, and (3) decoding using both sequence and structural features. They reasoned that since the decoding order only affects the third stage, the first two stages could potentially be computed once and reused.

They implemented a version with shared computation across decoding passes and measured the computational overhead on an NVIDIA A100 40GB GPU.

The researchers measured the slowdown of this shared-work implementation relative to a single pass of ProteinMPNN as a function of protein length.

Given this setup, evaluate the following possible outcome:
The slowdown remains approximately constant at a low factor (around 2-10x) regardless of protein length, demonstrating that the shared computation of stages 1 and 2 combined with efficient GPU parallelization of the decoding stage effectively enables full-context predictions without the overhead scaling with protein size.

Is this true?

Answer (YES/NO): NO